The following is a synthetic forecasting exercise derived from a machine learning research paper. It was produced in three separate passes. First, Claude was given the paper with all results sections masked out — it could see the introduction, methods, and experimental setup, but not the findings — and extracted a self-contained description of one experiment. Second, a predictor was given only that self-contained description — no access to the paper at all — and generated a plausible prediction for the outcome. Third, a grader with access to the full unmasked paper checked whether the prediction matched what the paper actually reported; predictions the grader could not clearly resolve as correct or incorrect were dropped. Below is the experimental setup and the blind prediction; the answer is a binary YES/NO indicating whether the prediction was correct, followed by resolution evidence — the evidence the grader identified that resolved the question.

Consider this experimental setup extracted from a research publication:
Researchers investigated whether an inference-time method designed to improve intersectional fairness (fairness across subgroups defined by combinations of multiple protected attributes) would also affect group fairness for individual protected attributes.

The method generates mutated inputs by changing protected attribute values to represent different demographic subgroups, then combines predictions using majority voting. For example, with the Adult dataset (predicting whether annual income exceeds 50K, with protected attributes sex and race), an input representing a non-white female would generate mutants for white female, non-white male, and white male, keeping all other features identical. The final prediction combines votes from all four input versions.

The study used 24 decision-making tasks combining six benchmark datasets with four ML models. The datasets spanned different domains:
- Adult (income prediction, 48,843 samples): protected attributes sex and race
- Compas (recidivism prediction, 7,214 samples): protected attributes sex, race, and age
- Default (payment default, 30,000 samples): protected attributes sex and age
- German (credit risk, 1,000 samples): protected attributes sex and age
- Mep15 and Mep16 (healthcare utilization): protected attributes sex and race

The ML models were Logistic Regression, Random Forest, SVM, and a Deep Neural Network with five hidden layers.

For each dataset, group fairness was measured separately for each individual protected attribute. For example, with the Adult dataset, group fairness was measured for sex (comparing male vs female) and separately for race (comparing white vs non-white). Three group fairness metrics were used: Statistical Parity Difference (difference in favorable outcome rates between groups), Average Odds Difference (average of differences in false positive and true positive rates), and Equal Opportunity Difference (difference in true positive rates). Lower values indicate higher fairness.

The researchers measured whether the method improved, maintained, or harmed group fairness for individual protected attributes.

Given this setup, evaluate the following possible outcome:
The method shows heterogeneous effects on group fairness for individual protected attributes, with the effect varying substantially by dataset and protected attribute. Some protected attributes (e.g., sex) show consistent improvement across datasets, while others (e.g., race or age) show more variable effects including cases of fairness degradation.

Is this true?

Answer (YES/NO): NO